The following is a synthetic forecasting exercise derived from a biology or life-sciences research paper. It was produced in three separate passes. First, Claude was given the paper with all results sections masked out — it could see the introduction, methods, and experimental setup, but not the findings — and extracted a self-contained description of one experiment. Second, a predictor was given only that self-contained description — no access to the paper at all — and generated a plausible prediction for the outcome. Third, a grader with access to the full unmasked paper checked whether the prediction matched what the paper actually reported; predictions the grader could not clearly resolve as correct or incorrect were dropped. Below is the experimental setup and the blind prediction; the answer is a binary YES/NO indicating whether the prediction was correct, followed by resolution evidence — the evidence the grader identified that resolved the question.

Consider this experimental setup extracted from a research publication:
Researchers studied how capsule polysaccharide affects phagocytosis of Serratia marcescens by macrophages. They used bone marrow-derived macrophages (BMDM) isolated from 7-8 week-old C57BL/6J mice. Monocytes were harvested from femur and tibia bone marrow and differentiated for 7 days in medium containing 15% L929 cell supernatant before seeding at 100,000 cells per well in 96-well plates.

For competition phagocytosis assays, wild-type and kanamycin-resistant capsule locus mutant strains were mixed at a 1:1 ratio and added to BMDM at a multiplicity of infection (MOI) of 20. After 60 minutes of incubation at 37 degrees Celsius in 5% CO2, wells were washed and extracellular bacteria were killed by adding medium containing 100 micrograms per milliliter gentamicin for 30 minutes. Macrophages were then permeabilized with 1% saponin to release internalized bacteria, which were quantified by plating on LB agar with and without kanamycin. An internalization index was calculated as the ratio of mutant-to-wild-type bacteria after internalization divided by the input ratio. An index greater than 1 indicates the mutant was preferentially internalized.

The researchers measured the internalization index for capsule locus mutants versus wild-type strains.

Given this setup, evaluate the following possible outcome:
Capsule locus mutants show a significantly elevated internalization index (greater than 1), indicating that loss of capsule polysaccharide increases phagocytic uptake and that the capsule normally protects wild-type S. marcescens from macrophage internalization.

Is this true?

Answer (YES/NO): NO